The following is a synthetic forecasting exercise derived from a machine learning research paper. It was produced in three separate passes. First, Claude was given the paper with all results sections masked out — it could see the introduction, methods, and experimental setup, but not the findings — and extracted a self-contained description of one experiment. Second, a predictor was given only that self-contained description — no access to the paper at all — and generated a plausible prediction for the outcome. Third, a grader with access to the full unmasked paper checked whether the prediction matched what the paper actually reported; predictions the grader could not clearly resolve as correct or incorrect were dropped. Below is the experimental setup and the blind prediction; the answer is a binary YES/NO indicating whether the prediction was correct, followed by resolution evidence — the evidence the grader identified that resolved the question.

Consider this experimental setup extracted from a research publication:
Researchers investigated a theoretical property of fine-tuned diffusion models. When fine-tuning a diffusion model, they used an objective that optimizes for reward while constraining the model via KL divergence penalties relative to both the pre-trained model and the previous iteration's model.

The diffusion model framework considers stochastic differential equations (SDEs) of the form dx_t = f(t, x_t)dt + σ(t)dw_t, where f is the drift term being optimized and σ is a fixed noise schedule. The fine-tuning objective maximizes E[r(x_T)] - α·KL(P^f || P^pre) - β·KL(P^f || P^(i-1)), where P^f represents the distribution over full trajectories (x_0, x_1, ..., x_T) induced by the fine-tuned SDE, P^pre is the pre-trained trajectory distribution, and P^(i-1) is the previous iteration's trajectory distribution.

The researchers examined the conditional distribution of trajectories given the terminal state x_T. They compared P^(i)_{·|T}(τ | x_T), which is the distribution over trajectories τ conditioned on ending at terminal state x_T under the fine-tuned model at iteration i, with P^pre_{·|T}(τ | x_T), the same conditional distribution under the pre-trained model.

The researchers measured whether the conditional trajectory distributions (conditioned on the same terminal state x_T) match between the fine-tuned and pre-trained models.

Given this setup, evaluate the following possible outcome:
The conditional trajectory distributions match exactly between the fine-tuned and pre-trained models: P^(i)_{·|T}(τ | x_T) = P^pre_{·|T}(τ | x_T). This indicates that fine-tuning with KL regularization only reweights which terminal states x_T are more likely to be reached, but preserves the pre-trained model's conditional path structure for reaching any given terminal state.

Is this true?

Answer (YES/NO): YES